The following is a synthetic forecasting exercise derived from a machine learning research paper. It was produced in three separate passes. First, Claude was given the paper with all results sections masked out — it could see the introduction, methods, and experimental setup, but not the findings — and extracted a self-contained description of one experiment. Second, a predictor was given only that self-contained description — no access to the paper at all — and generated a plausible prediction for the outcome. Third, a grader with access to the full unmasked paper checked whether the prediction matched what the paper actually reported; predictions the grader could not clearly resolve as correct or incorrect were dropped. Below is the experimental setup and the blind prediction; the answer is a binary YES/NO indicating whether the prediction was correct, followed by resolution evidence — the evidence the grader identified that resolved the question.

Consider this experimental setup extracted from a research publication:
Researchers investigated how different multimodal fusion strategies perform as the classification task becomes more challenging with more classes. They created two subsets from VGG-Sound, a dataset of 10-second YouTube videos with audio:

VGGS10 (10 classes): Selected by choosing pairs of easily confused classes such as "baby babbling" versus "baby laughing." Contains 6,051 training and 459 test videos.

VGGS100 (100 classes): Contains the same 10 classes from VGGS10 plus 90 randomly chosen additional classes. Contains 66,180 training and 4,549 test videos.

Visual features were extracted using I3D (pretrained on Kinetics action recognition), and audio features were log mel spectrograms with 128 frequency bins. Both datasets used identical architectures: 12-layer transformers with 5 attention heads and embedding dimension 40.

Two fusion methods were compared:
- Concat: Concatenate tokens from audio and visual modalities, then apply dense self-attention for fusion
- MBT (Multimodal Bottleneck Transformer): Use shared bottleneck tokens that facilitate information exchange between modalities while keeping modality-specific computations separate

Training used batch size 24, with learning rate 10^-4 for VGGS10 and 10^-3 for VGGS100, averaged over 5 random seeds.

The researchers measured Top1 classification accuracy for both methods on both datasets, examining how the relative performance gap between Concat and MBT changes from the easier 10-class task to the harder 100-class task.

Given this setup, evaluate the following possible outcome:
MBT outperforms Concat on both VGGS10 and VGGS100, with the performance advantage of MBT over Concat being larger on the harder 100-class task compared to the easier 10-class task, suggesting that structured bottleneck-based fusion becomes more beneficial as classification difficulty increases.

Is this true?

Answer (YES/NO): NO